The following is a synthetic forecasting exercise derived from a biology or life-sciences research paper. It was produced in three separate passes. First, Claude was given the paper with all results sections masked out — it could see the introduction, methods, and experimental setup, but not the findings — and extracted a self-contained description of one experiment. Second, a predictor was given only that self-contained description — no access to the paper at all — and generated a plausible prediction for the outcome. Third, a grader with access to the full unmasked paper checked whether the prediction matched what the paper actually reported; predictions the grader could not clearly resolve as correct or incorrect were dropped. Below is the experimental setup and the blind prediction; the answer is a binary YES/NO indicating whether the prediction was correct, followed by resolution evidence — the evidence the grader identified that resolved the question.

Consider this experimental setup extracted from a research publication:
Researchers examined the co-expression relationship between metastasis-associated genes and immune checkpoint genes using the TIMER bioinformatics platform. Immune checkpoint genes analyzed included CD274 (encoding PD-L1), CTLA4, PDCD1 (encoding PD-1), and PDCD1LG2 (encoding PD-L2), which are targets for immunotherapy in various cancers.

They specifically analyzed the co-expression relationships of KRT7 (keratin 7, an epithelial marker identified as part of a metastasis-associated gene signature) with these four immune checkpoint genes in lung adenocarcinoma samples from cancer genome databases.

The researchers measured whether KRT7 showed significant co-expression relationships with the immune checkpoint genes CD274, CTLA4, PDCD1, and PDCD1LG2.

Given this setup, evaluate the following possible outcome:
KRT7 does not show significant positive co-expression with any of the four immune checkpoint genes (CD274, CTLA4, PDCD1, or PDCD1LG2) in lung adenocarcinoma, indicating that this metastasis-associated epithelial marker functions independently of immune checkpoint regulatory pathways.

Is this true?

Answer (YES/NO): NO